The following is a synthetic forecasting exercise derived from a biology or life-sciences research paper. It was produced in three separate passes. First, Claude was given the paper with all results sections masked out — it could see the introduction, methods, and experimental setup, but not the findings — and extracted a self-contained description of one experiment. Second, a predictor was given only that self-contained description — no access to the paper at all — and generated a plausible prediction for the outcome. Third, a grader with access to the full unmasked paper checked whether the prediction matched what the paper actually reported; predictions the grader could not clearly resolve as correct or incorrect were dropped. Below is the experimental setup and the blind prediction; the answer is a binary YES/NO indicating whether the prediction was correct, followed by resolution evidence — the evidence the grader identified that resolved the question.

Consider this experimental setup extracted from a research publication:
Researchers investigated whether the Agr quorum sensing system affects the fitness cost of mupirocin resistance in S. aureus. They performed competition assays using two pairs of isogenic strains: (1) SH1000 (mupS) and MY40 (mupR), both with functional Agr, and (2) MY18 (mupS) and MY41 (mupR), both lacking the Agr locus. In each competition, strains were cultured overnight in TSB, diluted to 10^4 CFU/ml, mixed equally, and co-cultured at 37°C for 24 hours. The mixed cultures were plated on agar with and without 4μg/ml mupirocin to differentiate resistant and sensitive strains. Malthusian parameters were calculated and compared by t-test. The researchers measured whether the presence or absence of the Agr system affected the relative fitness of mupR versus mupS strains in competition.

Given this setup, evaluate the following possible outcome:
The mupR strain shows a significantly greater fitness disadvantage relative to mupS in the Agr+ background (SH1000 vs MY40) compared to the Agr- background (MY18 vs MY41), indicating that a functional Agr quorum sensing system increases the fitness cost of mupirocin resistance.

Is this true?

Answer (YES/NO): NO